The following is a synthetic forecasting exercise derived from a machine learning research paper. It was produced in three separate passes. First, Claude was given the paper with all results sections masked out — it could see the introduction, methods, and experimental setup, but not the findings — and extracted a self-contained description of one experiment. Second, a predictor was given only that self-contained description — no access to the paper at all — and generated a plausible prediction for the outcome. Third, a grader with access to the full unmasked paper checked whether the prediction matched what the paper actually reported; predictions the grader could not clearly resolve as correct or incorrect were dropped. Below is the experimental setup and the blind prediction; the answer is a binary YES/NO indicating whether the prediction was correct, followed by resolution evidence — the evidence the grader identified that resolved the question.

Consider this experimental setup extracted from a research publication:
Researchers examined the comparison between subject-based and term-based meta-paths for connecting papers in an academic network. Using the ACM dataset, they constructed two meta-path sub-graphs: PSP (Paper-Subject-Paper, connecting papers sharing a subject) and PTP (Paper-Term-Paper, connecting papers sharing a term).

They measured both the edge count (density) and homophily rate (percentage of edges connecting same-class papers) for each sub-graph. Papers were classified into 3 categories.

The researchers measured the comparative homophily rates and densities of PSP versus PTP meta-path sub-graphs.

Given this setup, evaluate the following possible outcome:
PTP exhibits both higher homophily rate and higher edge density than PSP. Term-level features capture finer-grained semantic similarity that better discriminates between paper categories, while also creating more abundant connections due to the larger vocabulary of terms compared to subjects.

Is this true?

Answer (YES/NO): NO